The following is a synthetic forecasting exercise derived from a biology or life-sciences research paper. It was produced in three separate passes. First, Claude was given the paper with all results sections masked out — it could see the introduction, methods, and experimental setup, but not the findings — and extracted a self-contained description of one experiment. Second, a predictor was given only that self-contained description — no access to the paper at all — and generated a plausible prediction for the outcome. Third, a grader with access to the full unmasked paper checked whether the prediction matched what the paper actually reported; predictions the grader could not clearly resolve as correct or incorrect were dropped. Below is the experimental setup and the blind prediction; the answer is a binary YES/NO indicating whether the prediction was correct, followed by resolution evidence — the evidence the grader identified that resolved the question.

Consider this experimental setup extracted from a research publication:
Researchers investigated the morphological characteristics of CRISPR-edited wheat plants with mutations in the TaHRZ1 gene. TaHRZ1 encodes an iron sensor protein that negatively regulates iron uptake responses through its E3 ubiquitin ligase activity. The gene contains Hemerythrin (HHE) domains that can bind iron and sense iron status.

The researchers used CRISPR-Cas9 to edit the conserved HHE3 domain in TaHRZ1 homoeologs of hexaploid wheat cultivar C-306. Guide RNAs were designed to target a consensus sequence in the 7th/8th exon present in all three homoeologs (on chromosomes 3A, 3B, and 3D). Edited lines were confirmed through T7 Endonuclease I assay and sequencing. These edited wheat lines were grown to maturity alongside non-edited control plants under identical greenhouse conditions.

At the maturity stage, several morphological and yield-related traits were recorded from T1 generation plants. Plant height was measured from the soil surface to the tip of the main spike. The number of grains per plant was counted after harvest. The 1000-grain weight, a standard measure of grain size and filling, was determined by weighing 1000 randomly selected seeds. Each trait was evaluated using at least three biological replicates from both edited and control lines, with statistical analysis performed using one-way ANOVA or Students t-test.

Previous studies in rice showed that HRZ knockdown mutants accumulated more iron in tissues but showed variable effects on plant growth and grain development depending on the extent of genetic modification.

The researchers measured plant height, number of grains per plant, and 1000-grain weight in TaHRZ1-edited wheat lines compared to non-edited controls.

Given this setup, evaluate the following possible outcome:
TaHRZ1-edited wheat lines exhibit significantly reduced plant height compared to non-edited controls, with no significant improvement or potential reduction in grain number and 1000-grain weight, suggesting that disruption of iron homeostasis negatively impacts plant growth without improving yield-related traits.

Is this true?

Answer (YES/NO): NO